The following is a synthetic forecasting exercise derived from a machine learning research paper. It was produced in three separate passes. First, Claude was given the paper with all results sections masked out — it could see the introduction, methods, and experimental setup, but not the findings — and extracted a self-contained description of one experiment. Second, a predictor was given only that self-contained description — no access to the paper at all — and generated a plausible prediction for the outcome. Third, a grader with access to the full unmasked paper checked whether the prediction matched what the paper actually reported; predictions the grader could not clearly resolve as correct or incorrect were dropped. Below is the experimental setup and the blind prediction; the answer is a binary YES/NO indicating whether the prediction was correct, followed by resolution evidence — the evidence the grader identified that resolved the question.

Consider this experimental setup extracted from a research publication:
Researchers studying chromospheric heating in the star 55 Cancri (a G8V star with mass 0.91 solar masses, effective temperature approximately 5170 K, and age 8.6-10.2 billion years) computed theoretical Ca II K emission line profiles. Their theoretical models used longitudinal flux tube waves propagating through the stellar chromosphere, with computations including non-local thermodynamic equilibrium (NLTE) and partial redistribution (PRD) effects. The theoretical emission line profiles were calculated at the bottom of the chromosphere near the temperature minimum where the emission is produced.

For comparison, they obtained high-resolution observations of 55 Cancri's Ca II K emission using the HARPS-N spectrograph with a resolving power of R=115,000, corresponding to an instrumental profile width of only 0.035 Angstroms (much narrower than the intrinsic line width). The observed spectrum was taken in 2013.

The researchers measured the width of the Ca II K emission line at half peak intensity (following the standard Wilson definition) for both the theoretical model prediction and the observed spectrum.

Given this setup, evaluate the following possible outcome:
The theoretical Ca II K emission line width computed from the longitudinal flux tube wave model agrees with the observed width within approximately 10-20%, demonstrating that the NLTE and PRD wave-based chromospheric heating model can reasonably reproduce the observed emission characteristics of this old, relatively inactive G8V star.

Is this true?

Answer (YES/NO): NO